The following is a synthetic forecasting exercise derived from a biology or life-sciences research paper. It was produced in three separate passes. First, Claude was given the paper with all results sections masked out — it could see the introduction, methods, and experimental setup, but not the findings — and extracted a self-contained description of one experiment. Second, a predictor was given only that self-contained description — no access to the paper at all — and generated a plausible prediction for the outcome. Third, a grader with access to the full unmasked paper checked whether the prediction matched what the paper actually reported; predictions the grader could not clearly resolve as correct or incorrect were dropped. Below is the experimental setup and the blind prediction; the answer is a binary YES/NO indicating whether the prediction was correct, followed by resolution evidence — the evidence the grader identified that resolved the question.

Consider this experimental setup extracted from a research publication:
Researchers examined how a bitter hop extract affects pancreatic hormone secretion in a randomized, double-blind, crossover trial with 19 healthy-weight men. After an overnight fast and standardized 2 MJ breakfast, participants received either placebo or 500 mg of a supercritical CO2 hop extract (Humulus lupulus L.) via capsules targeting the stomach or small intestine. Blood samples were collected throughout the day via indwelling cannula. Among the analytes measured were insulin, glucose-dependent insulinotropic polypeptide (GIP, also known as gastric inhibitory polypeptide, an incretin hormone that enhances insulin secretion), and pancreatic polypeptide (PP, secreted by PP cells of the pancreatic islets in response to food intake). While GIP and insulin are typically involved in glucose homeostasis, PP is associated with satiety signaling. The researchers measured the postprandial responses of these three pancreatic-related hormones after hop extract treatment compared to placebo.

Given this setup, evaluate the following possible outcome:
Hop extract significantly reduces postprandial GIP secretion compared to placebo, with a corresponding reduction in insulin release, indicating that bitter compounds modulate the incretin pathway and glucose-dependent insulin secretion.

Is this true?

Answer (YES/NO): YES